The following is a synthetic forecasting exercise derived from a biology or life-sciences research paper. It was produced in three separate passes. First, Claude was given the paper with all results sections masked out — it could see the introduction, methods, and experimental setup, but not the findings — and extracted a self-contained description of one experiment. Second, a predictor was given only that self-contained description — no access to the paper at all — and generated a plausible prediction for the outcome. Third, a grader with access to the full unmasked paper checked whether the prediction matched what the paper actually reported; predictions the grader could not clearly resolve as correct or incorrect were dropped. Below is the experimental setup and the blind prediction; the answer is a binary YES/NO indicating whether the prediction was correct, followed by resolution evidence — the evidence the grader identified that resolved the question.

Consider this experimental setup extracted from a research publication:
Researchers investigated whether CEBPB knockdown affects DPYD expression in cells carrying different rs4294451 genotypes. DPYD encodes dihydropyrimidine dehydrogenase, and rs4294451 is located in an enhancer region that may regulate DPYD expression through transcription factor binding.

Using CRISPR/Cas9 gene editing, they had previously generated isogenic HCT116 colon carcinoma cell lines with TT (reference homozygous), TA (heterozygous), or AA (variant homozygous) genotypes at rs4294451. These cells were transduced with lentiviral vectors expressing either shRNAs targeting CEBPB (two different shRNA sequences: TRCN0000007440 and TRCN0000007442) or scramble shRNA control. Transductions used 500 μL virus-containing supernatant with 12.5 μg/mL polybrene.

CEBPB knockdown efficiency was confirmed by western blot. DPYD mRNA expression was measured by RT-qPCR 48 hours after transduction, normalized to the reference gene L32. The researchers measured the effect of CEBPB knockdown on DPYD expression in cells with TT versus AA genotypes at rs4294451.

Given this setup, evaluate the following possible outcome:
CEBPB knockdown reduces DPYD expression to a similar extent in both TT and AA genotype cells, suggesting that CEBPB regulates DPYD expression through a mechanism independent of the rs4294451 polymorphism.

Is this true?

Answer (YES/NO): NO